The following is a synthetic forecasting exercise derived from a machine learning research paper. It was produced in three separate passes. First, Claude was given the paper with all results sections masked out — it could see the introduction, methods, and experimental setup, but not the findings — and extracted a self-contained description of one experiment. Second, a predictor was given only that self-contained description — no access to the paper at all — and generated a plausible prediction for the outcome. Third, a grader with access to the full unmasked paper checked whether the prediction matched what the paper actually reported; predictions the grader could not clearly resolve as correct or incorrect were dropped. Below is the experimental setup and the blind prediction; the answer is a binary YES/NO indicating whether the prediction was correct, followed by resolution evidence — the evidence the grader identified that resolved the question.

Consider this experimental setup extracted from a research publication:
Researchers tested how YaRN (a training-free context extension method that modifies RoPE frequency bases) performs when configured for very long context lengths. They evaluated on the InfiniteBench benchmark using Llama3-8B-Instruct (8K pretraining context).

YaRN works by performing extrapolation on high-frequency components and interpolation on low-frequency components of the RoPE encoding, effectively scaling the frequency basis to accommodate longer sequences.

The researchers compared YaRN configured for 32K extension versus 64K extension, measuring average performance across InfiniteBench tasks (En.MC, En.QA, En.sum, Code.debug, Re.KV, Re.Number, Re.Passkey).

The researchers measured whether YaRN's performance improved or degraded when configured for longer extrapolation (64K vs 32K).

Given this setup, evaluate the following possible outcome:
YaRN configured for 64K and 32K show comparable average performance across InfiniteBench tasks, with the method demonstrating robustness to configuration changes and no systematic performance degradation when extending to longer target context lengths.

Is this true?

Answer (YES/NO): NO